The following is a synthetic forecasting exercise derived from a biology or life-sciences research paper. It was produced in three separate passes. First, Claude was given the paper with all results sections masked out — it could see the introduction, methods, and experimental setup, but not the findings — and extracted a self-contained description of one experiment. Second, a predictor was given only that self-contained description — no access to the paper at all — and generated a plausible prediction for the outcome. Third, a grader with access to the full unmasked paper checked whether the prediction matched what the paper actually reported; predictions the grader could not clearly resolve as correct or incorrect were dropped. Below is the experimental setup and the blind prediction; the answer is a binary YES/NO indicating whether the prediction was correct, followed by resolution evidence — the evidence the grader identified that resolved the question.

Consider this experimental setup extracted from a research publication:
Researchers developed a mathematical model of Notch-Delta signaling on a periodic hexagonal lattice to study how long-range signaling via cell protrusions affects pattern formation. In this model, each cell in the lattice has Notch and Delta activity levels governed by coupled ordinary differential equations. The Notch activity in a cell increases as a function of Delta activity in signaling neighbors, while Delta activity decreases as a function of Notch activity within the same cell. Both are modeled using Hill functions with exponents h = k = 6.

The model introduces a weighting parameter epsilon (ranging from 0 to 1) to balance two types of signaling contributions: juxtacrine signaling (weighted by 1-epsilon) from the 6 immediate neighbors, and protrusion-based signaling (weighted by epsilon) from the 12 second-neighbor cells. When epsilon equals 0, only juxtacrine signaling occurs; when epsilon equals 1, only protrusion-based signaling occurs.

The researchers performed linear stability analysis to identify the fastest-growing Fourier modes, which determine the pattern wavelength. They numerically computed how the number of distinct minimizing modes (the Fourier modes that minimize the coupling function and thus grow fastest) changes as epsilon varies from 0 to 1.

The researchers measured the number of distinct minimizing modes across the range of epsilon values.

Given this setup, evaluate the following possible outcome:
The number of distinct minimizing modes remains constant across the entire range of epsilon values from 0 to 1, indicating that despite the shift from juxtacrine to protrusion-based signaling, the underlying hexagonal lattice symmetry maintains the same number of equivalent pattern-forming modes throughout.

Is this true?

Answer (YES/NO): NO